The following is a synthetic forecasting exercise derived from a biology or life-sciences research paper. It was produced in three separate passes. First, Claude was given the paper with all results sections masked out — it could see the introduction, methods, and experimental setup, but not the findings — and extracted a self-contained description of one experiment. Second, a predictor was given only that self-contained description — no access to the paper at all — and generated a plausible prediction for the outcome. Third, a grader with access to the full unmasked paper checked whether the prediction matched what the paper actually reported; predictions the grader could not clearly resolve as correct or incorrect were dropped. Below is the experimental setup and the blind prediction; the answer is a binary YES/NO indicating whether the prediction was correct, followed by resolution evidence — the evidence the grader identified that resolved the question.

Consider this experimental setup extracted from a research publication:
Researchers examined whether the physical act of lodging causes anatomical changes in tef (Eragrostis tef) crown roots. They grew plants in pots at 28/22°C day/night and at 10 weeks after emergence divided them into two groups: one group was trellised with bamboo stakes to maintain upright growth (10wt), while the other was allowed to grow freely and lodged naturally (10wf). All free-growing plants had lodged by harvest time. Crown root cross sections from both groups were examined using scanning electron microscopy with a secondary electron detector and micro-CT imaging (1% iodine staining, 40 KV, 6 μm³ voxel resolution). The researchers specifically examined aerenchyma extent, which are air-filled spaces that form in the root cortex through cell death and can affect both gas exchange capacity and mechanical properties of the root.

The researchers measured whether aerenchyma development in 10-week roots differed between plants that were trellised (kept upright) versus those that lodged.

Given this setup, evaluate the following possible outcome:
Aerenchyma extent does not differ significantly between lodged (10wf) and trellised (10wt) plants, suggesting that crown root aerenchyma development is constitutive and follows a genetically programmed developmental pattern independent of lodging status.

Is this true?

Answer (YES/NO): YES